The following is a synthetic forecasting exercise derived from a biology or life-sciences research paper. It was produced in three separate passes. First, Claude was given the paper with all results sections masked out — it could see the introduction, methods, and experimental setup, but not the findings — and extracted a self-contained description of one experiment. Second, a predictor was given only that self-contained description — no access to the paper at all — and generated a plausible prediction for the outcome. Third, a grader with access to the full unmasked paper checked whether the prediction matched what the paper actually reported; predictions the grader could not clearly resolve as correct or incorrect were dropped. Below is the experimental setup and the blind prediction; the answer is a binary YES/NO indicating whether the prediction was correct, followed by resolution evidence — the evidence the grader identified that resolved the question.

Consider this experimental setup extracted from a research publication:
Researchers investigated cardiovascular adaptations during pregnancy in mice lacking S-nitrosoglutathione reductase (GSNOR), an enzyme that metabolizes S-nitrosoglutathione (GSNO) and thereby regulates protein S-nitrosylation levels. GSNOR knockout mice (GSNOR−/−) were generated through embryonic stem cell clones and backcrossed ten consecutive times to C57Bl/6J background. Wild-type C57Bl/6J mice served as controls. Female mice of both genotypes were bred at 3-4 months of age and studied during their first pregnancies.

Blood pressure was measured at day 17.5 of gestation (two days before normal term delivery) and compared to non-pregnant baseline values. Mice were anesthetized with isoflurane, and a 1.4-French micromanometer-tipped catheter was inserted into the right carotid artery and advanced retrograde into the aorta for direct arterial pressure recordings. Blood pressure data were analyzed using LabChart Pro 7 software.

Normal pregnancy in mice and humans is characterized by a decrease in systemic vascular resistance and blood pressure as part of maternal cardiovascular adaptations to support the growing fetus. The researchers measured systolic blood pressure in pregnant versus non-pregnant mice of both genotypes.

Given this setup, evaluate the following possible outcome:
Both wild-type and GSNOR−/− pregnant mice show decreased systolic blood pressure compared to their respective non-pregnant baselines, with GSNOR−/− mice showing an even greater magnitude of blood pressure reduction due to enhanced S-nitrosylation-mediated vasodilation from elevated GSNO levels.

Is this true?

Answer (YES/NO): NO